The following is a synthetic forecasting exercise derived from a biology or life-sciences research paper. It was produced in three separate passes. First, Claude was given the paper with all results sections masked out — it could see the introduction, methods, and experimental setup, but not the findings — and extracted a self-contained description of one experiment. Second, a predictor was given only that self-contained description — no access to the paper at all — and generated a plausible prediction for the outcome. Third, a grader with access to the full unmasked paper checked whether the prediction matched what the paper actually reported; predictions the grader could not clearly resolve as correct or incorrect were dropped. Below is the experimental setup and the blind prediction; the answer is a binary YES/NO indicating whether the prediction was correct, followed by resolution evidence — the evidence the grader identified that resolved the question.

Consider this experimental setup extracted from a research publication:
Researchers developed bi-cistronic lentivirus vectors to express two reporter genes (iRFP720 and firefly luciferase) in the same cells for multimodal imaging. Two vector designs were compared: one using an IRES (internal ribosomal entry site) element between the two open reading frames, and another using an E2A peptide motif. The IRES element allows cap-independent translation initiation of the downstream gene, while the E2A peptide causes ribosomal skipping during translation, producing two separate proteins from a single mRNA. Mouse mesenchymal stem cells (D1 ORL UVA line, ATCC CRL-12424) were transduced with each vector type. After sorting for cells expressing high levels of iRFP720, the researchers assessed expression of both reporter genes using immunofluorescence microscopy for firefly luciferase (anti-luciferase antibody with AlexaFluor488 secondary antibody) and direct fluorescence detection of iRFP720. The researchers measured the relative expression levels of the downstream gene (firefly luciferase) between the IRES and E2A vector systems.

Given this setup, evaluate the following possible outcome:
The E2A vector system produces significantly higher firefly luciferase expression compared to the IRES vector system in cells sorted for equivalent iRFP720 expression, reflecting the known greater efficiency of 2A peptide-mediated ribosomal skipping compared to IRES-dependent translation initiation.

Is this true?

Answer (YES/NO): YES